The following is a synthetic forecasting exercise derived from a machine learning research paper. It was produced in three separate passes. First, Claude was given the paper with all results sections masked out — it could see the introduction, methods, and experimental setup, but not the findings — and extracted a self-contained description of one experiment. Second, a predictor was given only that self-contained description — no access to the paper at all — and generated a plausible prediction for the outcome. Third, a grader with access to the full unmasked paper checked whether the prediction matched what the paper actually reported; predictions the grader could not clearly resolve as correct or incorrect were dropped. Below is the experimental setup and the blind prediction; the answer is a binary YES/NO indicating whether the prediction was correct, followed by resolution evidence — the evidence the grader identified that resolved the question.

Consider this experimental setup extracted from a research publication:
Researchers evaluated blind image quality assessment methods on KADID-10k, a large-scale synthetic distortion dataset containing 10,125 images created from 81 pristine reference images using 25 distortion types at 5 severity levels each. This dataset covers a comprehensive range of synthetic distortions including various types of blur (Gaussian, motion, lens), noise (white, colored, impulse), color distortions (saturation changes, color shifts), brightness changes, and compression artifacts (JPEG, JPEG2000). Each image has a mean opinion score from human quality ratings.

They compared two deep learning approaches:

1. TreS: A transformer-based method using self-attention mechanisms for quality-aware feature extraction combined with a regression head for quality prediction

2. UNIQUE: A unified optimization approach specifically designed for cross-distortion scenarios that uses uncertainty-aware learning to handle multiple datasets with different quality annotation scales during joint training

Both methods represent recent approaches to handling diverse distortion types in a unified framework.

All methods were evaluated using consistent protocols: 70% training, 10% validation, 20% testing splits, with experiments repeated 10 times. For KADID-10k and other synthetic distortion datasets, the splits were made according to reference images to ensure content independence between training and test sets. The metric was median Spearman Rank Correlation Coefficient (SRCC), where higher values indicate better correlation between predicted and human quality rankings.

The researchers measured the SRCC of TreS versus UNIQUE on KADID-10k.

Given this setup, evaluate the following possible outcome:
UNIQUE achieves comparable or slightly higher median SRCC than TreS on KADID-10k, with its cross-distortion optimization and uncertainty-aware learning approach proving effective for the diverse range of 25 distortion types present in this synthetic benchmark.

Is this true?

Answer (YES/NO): YES